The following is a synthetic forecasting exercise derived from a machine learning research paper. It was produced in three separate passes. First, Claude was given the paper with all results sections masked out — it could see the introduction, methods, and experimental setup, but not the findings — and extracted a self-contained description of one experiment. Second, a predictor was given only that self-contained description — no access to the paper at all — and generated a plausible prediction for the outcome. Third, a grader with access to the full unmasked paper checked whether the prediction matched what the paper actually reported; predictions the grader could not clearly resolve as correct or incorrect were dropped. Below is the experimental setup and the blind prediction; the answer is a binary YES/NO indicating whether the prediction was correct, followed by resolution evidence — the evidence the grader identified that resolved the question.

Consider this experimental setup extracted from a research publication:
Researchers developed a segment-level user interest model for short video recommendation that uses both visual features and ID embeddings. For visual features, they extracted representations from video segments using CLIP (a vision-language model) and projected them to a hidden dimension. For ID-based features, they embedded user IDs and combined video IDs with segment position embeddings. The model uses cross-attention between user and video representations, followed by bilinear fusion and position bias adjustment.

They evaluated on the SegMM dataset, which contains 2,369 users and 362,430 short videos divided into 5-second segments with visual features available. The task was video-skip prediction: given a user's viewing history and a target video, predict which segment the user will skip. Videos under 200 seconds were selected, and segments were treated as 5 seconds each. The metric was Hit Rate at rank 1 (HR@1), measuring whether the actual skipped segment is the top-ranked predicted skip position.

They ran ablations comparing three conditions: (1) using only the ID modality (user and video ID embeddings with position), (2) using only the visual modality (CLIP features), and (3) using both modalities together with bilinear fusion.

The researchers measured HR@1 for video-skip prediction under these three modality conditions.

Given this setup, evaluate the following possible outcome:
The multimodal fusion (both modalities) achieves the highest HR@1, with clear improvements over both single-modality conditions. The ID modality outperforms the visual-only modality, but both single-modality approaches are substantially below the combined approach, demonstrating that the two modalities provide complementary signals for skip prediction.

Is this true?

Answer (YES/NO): NO